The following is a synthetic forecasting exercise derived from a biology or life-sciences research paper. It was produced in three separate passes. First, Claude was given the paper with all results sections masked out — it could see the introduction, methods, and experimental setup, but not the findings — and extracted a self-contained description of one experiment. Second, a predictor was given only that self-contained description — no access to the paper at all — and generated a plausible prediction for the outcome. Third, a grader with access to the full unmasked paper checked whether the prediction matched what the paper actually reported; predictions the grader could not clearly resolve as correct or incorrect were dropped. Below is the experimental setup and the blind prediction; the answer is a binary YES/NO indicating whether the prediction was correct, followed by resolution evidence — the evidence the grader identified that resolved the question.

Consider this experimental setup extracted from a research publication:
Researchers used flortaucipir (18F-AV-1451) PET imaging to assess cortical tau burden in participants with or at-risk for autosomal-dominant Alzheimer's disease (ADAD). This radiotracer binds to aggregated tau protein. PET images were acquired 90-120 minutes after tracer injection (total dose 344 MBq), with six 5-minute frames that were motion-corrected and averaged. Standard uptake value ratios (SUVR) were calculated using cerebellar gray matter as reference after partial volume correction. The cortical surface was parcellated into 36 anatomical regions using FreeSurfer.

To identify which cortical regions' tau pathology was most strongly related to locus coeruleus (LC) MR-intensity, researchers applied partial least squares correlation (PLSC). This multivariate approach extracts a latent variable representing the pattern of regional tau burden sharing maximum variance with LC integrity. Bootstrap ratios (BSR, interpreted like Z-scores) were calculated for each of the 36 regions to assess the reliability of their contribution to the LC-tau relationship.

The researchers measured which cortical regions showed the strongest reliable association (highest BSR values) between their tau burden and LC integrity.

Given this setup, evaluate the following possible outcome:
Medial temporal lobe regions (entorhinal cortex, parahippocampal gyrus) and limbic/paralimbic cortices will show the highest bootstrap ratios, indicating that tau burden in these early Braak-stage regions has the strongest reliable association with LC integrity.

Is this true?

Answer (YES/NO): NO